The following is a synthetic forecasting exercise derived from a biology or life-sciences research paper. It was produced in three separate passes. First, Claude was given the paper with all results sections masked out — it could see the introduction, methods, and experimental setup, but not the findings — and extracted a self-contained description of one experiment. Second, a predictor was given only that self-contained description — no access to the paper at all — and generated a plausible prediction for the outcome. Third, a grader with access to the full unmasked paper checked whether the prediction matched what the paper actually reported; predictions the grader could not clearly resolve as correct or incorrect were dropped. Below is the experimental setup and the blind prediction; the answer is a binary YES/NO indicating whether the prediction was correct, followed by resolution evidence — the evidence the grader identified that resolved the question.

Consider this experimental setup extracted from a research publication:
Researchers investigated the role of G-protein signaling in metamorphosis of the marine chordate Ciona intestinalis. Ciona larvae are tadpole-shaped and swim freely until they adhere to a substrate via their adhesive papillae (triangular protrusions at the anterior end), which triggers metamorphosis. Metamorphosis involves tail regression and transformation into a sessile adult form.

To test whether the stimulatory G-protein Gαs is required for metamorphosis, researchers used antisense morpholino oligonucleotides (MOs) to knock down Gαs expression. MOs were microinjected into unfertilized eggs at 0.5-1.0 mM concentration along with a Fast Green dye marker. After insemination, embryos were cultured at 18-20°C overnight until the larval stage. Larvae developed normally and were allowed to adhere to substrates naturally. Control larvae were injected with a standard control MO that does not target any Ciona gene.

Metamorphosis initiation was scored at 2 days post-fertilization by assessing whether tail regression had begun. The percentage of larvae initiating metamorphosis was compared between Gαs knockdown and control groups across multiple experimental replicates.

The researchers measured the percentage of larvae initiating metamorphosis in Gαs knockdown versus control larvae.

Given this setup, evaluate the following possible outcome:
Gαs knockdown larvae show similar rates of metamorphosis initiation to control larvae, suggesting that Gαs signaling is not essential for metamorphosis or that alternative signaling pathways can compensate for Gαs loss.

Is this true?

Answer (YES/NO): NO